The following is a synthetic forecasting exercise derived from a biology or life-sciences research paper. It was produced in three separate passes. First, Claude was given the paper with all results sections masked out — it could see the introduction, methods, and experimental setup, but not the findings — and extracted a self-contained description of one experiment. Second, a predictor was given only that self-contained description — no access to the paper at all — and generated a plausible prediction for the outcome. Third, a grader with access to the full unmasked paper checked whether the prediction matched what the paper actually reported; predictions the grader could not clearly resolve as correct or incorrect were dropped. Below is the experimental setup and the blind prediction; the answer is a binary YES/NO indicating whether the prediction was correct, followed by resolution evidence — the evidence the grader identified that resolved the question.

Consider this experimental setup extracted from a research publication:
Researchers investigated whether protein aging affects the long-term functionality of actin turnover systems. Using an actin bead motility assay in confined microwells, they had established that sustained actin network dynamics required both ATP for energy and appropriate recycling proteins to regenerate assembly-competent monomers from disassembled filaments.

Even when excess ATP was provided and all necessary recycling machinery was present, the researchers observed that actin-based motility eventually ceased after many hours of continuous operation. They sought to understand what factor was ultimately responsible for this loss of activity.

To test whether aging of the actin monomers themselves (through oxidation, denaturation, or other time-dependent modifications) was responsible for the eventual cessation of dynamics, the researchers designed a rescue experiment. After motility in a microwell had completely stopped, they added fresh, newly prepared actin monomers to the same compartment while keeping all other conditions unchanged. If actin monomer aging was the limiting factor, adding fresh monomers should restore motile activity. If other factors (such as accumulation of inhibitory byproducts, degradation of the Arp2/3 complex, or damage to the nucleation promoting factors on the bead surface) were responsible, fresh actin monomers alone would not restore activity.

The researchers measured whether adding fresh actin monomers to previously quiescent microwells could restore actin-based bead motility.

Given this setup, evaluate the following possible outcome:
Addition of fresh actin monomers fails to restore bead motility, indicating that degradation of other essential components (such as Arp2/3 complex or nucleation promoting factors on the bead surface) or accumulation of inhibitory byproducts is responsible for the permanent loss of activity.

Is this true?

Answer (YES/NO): NO